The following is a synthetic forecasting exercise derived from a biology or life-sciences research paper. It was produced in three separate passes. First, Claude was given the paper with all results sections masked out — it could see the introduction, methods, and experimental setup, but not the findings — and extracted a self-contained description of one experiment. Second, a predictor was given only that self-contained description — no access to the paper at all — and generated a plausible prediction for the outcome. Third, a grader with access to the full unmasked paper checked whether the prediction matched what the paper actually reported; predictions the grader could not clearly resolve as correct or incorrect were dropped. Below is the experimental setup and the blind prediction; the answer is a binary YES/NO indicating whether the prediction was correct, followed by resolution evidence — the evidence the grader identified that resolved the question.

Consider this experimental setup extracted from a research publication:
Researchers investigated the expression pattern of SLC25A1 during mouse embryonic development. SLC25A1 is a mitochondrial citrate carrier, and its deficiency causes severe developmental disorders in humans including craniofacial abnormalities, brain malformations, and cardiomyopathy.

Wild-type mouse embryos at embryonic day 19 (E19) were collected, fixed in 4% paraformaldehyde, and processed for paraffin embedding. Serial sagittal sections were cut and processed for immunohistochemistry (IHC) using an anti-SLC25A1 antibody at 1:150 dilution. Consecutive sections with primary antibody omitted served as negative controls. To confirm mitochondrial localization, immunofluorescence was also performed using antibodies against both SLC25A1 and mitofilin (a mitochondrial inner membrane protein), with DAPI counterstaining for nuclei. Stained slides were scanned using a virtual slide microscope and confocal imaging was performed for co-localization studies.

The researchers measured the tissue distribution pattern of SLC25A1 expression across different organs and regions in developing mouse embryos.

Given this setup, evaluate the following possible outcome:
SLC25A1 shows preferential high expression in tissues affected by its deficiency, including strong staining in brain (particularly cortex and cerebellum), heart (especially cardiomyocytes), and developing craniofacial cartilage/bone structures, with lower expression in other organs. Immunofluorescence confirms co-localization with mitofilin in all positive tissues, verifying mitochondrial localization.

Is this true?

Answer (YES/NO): NO